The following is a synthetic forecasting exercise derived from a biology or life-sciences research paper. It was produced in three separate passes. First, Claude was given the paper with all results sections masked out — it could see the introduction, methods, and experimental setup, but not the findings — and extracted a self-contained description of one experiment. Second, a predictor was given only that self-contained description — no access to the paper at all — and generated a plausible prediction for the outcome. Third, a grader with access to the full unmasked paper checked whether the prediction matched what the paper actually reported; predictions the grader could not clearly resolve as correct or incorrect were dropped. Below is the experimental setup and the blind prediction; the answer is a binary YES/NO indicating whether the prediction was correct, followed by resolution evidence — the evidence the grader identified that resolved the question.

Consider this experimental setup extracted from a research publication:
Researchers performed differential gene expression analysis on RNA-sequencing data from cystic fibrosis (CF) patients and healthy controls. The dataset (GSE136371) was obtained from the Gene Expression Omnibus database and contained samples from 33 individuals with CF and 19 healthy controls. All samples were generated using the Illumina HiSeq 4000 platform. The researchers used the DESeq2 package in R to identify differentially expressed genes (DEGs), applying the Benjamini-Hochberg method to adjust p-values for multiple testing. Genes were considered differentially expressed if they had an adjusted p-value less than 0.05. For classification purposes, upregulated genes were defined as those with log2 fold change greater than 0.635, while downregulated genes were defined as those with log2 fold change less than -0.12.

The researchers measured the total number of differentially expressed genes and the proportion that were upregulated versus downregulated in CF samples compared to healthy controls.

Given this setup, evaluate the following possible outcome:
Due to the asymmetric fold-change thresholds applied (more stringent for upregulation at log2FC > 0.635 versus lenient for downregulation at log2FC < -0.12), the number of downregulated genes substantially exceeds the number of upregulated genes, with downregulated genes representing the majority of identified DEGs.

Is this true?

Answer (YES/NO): NO